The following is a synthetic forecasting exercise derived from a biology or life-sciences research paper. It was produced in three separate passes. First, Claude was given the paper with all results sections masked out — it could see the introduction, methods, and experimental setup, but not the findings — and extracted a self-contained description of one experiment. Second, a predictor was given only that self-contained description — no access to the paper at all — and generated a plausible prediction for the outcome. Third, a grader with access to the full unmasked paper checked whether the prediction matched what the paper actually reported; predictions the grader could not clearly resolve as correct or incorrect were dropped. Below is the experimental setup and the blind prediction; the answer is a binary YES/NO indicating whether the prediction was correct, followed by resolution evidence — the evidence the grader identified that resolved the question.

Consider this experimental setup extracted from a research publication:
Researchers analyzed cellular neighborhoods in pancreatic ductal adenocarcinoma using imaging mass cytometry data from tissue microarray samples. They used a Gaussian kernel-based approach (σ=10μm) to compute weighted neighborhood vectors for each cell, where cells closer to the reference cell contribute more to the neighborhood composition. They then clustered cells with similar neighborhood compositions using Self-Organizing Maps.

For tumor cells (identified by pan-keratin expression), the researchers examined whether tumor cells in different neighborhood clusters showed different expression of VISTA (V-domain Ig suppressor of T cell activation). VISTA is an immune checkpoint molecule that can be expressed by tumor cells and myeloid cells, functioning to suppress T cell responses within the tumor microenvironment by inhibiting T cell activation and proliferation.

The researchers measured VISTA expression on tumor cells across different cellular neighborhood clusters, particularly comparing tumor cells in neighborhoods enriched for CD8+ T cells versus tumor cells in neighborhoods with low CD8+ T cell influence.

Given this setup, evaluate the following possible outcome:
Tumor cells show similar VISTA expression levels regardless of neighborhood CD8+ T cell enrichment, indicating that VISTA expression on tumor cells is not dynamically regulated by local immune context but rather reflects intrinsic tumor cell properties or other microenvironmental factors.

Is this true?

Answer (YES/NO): NO